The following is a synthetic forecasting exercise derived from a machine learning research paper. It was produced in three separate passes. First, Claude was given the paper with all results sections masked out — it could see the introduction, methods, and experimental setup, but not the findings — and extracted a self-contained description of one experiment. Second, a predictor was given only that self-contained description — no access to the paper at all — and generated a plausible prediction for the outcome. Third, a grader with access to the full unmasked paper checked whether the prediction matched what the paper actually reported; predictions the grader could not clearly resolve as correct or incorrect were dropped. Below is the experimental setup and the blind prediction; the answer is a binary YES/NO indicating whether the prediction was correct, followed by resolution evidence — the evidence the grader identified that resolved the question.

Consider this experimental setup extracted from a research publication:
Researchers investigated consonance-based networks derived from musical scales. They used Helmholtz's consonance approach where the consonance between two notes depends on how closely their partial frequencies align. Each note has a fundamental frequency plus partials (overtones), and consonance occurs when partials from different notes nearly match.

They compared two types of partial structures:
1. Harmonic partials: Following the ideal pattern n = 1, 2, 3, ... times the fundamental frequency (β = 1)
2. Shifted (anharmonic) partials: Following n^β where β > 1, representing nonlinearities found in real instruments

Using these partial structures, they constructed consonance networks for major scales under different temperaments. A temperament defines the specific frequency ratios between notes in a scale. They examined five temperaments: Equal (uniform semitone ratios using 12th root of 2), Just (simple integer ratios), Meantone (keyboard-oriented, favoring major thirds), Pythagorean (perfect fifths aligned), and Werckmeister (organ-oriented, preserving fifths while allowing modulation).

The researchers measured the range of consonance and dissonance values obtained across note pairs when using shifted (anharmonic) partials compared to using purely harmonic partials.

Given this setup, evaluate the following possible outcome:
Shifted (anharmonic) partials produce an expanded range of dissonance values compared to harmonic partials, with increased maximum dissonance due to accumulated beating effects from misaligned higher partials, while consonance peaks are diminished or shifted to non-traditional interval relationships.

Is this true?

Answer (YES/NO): NO